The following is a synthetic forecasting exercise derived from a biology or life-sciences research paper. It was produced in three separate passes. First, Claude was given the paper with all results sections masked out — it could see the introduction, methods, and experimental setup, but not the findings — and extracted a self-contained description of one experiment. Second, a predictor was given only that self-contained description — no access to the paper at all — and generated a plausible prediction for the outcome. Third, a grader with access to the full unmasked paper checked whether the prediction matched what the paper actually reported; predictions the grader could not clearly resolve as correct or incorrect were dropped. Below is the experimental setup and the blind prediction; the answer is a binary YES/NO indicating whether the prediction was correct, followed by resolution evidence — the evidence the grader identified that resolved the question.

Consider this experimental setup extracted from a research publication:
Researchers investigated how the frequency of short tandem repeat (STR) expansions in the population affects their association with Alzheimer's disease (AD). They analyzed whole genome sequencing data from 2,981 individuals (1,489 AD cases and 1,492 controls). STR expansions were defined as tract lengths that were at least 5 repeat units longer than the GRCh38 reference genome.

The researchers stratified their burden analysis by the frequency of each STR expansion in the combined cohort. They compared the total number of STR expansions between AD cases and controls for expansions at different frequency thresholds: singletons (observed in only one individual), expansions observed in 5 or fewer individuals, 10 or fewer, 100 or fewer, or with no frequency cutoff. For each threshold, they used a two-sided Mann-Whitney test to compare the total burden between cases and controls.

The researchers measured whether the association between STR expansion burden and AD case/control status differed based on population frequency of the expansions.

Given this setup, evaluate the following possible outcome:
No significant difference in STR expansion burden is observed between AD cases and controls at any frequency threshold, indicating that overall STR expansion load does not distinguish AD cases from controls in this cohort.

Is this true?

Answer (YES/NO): NO